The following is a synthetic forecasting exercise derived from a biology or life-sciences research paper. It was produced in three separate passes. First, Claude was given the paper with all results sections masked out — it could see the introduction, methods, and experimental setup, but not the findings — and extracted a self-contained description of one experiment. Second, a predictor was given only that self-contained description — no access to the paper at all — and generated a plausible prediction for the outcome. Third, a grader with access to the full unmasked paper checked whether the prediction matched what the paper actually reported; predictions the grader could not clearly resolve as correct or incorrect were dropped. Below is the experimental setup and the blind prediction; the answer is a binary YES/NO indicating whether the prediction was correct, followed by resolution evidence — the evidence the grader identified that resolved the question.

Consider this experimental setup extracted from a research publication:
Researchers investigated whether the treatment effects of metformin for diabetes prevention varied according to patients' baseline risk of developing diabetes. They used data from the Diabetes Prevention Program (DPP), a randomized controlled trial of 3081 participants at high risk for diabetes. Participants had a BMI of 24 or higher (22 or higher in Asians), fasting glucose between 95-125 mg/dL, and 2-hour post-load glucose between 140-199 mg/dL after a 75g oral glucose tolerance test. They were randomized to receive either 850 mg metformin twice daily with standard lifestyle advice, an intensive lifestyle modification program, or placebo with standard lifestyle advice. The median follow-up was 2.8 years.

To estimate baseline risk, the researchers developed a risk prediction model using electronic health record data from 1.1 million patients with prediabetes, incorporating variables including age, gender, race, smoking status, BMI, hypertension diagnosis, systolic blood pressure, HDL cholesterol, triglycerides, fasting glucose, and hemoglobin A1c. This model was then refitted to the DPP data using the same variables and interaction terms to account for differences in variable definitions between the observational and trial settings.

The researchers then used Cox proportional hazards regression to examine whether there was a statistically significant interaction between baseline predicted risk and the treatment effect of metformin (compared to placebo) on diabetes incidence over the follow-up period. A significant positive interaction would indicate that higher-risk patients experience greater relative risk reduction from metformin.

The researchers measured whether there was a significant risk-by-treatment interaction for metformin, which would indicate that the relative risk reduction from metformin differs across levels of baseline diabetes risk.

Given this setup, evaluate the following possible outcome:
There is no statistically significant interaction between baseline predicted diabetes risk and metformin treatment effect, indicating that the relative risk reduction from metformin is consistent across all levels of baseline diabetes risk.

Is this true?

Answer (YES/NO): NO